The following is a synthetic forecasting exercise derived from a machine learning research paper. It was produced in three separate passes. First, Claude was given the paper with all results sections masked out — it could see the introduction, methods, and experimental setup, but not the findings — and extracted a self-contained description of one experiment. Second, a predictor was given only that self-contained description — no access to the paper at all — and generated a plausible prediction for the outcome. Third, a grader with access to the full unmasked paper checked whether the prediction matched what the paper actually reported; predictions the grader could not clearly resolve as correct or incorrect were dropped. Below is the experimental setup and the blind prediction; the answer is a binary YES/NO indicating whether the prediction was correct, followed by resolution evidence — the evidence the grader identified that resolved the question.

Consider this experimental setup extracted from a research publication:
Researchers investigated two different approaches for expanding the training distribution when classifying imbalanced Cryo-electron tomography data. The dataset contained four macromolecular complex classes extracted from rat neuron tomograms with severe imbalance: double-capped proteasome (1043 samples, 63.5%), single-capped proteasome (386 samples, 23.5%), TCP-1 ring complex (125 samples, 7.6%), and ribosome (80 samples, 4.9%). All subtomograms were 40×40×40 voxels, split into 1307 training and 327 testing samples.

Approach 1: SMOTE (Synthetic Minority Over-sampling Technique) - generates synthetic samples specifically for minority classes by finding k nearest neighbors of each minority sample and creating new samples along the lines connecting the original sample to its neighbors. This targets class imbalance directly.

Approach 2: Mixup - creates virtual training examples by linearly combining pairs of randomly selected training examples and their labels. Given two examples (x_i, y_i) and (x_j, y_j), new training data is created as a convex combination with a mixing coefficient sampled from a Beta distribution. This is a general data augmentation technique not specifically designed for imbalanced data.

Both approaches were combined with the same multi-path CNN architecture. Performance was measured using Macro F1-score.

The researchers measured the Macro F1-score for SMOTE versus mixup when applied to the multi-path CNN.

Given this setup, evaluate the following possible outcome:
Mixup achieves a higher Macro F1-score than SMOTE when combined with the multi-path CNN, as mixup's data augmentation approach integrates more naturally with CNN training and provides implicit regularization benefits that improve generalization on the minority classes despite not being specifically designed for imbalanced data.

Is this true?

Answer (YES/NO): YES